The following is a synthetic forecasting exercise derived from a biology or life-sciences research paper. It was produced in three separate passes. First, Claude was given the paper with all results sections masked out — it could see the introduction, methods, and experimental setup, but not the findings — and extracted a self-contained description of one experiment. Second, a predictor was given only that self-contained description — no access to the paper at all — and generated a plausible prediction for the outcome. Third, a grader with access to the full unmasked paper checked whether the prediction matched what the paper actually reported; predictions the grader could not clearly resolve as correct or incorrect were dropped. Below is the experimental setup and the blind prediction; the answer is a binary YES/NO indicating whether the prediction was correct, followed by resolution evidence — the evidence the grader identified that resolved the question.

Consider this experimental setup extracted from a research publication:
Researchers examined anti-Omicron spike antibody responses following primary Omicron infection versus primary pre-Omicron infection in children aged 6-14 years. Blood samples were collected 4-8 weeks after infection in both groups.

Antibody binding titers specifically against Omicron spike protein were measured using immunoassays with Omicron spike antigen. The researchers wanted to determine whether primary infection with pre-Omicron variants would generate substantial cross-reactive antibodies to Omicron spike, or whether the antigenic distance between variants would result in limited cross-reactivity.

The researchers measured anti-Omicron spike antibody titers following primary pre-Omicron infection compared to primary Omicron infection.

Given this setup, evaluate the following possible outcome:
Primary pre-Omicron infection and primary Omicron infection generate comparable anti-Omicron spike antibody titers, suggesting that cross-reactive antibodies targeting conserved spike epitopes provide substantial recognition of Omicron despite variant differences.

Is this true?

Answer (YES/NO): NO